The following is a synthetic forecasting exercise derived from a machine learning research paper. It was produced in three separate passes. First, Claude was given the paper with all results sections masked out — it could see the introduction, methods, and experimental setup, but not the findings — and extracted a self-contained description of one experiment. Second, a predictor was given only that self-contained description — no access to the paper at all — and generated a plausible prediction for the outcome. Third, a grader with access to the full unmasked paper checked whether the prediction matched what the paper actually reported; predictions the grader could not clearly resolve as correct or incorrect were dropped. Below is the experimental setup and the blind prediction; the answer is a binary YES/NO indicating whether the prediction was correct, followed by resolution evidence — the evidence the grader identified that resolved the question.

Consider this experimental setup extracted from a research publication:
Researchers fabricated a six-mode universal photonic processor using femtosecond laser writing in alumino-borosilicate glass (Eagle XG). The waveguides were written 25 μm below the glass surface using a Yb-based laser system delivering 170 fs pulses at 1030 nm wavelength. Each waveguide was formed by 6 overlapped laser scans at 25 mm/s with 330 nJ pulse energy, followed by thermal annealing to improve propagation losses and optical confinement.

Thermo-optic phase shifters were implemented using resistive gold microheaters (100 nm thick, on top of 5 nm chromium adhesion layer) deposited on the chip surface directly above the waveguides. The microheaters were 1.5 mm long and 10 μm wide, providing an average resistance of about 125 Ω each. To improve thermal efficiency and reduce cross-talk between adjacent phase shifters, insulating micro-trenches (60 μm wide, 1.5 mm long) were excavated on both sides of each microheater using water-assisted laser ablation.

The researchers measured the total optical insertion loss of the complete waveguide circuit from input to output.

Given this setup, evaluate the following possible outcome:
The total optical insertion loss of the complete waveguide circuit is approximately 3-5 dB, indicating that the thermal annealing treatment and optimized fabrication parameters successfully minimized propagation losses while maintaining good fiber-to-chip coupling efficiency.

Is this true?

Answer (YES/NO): YES